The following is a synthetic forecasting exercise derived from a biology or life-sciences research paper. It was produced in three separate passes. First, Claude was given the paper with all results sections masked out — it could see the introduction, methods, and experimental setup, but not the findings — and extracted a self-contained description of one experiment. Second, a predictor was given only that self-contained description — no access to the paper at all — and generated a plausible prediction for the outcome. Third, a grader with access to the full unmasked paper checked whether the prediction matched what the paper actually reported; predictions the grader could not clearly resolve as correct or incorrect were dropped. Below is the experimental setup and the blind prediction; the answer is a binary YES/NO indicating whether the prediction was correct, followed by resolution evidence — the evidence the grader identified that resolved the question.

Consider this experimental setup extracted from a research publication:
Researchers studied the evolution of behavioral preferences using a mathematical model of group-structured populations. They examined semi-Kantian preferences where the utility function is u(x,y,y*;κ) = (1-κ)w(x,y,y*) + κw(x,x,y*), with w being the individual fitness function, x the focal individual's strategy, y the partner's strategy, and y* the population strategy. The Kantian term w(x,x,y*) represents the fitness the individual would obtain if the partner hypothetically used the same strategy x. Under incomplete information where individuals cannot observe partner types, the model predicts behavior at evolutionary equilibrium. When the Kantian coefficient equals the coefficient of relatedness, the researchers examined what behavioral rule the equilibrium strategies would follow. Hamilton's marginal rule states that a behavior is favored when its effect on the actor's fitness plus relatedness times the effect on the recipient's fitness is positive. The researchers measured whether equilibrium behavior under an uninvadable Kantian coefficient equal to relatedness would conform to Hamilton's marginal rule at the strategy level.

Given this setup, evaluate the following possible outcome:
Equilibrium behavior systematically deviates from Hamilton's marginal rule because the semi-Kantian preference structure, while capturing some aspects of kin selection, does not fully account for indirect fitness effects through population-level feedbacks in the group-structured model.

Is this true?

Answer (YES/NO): NO